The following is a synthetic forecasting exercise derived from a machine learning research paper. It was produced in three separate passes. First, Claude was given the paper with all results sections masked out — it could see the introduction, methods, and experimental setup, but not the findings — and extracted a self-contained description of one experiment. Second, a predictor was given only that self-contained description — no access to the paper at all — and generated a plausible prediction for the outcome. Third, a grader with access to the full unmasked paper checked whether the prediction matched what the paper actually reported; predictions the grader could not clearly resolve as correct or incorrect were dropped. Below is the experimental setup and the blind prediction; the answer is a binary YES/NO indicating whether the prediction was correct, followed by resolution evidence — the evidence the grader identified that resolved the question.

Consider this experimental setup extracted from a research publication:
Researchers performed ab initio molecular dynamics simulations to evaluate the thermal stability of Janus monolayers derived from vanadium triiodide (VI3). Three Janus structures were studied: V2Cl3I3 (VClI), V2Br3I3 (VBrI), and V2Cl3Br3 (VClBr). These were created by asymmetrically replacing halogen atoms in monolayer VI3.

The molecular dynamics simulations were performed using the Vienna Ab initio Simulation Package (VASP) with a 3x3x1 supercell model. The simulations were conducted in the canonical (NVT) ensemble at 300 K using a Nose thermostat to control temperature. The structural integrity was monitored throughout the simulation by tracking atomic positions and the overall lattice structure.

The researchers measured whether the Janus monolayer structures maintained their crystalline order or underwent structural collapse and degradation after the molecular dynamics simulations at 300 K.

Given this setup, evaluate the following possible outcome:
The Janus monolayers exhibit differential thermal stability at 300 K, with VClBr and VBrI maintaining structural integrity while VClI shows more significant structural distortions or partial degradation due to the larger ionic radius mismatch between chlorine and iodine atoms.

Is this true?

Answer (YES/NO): NO